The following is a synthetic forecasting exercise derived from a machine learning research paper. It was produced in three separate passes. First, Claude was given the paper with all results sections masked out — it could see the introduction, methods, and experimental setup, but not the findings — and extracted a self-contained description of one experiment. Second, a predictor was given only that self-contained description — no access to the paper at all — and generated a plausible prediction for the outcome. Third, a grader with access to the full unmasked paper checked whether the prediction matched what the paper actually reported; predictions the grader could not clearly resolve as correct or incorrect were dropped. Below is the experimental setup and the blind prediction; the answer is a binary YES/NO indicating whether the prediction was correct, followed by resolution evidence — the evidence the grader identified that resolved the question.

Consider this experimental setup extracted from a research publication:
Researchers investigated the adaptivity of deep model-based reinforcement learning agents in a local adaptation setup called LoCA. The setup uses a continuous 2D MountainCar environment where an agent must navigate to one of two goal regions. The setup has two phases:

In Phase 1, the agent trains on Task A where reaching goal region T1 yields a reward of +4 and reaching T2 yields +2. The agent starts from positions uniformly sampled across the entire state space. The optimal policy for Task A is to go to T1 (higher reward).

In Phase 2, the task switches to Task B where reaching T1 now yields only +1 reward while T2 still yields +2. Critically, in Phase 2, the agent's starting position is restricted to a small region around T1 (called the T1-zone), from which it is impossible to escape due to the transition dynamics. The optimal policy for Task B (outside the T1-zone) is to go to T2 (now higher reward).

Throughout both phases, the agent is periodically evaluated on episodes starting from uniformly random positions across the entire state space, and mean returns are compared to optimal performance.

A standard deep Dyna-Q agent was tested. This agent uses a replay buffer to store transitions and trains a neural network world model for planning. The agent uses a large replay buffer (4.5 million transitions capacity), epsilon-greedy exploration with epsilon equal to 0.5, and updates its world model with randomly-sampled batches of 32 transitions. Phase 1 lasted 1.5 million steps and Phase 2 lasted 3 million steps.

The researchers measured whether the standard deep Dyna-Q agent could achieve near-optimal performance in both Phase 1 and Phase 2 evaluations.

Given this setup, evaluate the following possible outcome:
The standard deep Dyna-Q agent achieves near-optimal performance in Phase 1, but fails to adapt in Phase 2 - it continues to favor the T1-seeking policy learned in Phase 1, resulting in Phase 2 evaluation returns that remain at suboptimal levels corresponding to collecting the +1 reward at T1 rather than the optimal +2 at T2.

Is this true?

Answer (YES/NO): YES